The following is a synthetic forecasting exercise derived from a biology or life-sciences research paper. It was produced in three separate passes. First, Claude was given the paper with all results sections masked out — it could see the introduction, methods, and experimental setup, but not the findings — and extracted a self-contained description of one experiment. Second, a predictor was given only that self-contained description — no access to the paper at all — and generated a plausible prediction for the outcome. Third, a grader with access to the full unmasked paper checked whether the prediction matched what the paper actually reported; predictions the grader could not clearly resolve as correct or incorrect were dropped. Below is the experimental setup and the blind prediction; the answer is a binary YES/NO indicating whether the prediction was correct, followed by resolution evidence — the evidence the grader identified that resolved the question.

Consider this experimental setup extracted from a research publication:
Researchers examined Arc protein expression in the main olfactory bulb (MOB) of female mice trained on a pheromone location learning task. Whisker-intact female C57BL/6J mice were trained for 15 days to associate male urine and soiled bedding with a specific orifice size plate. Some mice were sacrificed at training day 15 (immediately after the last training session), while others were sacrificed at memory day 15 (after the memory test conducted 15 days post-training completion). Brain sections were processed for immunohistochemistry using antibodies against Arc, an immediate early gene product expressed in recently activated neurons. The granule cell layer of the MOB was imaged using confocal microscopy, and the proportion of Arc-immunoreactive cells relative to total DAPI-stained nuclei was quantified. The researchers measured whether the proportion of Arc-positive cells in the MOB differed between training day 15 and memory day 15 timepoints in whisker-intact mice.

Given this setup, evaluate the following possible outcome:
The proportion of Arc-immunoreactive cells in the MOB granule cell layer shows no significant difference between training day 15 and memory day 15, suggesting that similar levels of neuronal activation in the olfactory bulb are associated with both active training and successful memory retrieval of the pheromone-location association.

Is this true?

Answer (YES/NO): NO